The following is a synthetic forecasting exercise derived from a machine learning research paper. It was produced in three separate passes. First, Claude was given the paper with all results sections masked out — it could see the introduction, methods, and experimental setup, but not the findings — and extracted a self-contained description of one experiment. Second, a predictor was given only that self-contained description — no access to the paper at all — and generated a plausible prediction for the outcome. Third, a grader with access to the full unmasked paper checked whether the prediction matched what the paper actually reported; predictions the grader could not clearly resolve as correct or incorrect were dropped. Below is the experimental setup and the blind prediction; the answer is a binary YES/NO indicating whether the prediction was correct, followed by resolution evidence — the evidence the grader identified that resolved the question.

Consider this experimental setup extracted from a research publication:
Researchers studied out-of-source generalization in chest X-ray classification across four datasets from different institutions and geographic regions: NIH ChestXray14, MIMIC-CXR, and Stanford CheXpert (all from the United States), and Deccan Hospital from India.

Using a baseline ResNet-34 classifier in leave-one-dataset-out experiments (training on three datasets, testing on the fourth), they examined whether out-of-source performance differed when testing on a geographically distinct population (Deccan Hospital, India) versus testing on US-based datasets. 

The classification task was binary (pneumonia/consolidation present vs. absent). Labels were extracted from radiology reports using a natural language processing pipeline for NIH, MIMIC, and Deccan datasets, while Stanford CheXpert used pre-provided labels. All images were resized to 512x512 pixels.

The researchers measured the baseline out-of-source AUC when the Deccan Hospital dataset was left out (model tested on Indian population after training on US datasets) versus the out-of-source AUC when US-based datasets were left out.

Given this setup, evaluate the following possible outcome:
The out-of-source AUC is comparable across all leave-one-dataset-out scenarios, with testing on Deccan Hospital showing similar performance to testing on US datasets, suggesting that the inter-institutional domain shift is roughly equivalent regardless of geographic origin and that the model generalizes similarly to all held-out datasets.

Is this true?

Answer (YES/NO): YES